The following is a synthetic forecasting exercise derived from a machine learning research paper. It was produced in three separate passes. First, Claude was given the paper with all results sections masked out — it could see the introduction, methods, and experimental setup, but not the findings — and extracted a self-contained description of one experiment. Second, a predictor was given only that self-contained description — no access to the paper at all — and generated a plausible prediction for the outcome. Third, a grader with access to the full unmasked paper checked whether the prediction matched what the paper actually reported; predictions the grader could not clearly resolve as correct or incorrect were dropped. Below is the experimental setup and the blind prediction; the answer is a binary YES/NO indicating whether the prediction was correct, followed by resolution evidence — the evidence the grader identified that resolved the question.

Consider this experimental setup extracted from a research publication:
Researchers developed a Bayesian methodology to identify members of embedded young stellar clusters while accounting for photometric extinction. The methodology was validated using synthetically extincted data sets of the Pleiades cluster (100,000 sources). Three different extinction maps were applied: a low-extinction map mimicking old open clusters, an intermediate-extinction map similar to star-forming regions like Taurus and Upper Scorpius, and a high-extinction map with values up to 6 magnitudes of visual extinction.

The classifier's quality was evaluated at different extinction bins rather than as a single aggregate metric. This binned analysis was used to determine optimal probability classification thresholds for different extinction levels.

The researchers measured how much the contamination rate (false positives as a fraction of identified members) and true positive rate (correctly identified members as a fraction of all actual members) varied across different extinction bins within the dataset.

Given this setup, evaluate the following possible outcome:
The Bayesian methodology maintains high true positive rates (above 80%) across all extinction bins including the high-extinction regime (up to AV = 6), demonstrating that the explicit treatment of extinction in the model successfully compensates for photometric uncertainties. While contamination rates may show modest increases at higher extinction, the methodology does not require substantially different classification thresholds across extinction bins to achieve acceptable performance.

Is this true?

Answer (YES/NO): NO